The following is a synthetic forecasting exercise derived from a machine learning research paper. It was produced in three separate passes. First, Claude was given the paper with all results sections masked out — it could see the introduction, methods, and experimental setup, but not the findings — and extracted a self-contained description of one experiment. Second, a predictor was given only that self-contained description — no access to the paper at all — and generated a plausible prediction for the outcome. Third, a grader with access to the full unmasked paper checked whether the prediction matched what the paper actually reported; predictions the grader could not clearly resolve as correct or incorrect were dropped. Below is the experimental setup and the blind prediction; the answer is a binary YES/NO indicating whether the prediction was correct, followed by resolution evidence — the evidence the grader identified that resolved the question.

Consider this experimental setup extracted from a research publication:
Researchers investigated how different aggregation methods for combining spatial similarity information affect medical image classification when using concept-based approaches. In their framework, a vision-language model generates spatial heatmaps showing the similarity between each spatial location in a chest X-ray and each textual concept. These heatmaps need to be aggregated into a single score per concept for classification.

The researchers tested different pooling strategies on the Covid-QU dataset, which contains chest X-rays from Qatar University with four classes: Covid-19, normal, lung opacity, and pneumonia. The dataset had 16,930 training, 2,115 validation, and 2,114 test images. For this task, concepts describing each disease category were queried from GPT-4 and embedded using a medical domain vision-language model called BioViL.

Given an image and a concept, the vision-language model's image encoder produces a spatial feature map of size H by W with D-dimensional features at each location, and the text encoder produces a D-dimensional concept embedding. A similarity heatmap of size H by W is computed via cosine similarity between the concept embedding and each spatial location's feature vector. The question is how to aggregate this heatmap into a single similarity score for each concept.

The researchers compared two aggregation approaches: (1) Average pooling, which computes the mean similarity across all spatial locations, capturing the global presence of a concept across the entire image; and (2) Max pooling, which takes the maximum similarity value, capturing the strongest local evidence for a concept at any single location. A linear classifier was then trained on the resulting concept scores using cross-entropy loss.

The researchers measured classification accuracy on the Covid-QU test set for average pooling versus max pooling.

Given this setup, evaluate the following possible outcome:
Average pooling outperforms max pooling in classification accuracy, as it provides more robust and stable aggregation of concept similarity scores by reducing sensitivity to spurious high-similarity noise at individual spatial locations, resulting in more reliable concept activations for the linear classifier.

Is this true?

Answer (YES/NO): NO